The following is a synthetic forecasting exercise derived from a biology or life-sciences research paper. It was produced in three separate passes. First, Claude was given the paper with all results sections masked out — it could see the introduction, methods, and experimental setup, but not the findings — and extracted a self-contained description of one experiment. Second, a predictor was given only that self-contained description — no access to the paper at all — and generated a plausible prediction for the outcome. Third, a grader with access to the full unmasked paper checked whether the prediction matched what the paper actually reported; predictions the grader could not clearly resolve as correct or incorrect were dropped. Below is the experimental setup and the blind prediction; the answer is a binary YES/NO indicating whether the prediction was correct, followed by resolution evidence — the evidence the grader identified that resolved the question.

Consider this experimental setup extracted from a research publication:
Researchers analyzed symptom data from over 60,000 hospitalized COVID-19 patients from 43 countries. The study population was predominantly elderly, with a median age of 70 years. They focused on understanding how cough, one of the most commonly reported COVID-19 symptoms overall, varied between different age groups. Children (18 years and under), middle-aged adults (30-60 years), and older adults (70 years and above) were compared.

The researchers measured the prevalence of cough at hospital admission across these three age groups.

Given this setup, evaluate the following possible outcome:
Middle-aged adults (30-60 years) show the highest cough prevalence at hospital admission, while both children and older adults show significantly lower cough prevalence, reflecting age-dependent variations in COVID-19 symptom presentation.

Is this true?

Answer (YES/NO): YES